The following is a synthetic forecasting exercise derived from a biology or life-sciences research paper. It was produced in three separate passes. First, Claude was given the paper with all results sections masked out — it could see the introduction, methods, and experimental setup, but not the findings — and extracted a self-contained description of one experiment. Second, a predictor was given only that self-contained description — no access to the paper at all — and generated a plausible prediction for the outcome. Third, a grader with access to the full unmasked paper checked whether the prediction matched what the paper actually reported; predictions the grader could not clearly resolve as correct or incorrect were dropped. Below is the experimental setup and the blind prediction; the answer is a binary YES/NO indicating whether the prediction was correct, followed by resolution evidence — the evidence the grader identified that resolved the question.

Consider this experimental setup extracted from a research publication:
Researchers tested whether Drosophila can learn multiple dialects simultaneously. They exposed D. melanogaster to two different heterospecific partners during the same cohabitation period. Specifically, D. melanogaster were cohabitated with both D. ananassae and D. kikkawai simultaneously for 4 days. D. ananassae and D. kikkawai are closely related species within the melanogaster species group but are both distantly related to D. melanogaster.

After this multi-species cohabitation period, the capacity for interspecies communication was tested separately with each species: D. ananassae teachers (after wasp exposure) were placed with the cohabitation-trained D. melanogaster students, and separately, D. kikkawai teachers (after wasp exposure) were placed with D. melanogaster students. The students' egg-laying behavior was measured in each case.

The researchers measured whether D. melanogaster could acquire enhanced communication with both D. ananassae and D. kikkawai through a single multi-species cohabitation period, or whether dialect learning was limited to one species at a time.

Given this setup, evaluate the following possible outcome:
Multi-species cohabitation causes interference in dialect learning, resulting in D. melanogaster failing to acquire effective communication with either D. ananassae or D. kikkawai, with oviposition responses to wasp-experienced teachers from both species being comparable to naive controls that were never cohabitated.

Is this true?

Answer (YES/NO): NO